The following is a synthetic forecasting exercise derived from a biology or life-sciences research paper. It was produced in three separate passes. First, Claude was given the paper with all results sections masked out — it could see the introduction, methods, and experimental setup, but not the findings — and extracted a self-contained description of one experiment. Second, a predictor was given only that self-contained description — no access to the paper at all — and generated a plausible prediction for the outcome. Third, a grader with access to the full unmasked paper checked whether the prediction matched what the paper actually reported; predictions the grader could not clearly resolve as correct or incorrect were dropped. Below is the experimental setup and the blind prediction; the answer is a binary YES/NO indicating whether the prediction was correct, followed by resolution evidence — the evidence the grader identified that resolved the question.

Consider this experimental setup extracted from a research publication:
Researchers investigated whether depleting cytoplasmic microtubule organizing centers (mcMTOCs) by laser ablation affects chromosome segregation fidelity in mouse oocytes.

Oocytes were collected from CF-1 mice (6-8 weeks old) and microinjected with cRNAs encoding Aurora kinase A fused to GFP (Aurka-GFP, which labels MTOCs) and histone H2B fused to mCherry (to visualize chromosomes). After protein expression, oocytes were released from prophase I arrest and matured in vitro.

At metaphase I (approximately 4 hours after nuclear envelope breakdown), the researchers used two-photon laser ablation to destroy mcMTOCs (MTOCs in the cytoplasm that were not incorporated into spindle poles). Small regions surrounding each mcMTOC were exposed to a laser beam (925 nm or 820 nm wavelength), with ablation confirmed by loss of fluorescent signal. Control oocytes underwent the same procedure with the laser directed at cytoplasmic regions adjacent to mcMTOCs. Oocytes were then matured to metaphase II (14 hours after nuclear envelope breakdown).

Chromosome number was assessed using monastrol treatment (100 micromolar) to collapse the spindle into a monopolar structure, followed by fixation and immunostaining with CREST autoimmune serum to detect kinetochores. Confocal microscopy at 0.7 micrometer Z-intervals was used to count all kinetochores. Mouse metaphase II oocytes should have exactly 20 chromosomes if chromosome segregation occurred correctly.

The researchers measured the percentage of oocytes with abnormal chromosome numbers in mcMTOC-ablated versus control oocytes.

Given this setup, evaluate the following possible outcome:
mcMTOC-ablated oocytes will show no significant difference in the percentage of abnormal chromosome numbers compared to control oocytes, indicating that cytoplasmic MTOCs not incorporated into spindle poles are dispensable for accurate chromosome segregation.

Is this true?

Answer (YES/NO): NO